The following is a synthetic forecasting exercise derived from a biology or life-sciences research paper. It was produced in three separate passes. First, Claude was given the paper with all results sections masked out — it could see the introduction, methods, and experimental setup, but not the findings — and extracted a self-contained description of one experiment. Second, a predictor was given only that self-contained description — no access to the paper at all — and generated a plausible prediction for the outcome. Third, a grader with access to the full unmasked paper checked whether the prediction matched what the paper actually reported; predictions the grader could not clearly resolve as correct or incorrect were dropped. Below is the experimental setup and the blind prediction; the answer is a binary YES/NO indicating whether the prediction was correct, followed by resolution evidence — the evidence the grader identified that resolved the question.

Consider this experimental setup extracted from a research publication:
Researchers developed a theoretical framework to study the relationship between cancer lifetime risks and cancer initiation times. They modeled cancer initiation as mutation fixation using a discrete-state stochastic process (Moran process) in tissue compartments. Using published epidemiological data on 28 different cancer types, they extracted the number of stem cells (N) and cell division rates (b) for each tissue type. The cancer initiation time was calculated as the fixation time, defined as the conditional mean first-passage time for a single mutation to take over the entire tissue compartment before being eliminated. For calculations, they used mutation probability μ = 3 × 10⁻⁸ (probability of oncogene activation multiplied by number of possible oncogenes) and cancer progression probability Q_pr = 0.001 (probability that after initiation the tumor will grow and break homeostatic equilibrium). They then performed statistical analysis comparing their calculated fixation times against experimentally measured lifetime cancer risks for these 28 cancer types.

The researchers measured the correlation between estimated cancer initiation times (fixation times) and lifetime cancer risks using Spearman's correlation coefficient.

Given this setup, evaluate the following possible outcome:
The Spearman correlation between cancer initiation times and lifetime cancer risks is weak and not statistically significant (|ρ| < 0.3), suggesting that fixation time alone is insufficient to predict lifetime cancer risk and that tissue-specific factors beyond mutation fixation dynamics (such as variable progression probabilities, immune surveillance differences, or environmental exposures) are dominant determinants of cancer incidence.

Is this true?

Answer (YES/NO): YES